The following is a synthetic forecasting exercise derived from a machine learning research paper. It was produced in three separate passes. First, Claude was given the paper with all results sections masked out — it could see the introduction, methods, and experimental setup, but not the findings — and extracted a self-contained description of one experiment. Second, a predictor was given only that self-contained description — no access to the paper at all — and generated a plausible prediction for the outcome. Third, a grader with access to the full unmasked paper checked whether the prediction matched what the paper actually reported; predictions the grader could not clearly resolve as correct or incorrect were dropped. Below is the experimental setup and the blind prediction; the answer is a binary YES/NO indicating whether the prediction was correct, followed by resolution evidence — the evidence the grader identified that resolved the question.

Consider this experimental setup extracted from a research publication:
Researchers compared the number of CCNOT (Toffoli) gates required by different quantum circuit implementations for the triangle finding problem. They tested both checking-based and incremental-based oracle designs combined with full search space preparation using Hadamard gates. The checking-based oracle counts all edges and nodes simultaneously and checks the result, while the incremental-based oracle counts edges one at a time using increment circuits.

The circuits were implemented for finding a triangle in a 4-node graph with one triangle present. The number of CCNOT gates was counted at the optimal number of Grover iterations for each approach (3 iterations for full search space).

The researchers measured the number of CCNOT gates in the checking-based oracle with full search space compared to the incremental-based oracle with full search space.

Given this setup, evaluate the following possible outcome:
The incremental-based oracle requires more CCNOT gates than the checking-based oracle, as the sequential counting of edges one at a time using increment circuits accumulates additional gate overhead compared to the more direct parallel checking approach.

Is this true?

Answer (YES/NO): NO